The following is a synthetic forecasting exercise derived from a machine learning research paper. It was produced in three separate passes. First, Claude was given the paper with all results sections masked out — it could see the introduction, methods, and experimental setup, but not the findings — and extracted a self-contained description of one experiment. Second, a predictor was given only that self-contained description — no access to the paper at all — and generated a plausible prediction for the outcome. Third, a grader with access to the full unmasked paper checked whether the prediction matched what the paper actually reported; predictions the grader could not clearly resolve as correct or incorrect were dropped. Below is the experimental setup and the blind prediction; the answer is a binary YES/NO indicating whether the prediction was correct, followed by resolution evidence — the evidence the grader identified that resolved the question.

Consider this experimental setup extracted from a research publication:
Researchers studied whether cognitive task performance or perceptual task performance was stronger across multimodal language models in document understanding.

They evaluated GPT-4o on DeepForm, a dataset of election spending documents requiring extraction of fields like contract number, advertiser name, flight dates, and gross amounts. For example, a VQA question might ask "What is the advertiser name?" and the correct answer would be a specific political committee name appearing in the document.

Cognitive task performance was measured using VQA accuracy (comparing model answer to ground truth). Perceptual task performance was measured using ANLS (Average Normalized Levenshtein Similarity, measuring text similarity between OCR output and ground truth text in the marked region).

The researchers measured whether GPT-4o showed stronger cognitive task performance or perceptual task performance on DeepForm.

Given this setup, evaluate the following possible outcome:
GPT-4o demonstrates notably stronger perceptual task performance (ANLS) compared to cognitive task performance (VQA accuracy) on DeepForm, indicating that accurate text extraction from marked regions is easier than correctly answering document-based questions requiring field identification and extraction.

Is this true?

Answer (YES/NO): YES